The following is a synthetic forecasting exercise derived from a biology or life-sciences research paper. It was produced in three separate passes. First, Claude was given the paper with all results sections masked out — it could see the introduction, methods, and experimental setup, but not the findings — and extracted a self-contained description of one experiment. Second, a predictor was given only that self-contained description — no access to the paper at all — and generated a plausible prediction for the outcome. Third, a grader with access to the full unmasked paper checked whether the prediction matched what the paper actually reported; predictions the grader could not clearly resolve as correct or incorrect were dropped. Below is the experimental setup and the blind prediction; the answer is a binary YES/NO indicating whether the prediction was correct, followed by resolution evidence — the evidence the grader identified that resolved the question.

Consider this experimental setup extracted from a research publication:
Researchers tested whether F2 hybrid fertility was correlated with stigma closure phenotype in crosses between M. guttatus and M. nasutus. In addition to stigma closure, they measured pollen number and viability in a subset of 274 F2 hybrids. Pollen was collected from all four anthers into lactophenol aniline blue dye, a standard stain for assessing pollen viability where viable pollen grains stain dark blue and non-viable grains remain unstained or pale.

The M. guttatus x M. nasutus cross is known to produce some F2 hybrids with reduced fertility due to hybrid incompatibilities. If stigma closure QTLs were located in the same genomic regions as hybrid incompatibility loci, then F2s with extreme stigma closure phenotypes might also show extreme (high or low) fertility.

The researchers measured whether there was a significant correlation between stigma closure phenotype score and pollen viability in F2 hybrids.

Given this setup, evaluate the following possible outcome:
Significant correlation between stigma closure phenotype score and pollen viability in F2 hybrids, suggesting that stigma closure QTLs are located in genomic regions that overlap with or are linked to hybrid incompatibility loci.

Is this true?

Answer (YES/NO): NO